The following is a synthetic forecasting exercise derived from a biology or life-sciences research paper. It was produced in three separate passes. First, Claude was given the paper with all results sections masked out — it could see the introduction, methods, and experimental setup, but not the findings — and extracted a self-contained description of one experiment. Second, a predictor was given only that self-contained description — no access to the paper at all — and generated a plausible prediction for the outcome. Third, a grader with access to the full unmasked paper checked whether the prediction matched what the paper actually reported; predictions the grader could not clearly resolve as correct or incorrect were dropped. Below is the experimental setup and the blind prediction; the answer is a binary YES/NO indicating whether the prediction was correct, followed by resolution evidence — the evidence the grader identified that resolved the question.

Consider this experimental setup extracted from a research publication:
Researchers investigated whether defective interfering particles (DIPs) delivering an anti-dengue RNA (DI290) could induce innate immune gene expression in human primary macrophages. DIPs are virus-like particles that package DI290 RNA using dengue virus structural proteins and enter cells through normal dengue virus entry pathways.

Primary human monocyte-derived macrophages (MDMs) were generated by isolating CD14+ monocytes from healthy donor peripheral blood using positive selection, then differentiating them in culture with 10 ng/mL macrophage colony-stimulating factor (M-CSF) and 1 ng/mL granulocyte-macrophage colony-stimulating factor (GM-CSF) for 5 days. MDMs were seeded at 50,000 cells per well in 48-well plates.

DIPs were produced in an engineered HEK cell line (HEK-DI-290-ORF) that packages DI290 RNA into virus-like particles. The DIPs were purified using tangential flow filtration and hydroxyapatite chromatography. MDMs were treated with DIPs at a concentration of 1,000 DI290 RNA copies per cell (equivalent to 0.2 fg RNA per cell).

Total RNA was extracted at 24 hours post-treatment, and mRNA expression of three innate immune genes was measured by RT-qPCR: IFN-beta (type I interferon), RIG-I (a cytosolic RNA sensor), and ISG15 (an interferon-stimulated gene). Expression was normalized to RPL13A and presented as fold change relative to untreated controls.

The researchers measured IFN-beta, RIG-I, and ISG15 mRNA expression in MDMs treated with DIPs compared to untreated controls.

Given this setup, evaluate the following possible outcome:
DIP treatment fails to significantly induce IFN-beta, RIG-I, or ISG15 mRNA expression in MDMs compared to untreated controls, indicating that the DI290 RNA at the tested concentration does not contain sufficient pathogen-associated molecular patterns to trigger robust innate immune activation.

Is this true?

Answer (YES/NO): NO